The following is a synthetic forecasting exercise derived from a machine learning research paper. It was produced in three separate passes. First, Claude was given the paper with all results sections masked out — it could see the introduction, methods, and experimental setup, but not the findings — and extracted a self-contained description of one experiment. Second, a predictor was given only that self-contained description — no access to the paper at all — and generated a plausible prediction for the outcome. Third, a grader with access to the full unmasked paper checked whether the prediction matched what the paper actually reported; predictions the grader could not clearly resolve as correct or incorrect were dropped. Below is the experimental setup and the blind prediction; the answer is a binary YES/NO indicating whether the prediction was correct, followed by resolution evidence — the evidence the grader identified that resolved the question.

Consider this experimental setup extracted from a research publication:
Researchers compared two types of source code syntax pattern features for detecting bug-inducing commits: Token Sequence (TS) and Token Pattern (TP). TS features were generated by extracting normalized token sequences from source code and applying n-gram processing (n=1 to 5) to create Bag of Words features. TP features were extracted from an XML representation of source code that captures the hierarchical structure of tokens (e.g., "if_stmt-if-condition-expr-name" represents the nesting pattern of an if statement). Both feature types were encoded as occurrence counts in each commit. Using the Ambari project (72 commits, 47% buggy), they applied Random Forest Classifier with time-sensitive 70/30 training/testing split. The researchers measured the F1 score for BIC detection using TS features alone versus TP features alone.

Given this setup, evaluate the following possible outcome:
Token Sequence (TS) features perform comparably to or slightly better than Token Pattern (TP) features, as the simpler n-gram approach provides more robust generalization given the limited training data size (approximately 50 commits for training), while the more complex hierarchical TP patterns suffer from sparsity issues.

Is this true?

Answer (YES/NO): NO